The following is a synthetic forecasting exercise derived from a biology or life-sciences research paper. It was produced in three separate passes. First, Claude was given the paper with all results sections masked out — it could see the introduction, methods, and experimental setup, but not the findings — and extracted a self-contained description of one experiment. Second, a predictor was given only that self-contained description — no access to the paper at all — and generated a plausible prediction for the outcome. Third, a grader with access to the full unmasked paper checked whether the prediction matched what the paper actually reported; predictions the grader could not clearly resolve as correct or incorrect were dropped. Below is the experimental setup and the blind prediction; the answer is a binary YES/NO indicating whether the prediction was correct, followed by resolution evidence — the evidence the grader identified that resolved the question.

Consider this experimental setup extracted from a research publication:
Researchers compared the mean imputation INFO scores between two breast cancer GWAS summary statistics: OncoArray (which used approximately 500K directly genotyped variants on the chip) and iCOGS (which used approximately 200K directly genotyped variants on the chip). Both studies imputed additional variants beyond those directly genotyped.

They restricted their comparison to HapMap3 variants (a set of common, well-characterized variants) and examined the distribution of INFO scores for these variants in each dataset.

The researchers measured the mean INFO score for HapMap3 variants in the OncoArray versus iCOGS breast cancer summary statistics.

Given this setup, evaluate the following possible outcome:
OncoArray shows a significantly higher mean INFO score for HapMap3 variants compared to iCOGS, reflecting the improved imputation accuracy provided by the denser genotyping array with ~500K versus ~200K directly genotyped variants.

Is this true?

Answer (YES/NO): YES